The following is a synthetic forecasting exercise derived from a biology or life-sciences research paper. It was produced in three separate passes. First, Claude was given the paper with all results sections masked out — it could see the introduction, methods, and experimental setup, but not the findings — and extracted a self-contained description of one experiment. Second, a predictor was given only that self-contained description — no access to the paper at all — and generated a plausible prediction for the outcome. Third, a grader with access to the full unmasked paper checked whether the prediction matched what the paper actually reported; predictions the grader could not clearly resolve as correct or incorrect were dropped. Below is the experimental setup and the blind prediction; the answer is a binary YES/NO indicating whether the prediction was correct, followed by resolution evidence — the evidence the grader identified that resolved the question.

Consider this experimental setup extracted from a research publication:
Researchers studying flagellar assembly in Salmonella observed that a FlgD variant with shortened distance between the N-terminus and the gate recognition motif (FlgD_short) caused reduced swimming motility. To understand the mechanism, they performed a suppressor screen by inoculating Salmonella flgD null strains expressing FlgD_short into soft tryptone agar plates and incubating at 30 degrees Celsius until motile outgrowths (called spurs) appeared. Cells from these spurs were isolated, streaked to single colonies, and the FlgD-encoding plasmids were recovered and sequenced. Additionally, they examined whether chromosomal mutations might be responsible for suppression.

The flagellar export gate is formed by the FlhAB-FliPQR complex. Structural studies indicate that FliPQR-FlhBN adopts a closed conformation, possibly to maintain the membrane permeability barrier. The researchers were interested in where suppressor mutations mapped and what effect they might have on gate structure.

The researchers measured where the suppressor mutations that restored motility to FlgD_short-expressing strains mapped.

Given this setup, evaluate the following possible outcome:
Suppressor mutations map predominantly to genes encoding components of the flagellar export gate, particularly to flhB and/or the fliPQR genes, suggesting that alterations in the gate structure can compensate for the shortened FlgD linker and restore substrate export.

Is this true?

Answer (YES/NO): NO